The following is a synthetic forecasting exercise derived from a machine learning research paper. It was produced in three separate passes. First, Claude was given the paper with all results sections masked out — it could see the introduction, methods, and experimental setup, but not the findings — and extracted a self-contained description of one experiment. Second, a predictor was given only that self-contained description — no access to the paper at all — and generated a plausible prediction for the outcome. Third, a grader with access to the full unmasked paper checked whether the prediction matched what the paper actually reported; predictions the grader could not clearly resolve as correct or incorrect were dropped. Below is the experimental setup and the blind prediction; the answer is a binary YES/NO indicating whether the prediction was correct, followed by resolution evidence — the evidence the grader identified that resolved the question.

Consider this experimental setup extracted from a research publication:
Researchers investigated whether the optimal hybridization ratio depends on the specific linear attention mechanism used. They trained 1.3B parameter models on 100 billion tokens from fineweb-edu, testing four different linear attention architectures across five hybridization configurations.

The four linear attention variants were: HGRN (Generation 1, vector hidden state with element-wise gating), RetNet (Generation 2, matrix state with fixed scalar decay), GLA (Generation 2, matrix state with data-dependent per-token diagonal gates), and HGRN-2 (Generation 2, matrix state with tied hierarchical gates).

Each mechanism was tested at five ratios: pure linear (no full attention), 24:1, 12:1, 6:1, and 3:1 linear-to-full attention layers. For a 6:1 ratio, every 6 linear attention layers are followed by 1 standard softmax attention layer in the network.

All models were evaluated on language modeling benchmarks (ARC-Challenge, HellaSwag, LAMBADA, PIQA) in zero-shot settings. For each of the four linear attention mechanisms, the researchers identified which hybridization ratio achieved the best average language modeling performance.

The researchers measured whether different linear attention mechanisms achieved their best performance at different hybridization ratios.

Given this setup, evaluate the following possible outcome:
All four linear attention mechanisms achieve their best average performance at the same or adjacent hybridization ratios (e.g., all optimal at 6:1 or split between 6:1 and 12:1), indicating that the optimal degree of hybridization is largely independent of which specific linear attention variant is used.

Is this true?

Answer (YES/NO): YES